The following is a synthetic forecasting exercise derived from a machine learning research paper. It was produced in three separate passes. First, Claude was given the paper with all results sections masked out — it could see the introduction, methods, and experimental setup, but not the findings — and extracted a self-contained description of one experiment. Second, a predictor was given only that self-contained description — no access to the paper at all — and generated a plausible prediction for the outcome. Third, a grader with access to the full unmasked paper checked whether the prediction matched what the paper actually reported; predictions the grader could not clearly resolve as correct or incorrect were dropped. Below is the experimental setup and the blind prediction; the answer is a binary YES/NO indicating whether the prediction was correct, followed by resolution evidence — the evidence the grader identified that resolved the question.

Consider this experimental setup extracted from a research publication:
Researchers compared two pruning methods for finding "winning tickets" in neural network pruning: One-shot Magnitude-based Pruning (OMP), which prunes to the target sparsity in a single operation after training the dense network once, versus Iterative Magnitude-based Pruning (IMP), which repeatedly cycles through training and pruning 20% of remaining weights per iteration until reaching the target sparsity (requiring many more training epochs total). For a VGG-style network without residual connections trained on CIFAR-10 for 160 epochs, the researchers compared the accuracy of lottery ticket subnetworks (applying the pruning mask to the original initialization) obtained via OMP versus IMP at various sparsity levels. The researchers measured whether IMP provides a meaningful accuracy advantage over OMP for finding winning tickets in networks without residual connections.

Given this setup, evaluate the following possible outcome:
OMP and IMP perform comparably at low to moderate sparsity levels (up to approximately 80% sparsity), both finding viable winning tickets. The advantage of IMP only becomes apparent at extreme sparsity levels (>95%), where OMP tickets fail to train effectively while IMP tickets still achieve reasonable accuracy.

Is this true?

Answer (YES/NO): NO